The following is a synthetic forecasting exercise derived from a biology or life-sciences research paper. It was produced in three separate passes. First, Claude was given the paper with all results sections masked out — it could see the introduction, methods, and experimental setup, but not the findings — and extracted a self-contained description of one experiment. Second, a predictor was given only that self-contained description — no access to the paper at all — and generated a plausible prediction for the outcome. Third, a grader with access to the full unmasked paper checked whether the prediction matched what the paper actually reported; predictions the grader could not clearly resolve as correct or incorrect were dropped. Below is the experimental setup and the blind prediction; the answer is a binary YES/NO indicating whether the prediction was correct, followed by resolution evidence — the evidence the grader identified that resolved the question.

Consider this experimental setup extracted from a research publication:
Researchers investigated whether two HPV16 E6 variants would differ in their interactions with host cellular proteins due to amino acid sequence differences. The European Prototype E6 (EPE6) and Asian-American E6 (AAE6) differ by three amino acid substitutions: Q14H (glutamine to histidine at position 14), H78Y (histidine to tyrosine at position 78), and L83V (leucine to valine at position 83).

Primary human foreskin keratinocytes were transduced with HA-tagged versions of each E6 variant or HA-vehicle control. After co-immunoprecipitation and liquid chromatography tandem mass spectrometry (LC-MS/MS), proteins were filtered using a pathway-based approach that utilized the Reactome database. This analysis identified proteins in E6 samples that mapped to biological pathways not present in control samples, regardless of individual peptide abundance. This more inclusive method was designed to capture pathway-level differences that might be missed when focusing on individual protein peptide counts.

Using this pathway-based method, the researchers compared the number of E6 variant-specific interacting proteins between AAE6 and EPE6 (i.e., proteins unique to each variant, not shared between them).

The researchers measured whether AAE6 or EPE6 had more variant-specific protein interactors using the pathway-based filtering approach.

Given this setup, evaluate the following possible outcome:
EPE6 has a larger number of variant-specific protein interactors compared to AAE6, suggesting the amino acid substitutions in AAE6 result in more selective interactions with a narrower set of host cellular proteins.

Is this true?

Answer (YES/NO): NO